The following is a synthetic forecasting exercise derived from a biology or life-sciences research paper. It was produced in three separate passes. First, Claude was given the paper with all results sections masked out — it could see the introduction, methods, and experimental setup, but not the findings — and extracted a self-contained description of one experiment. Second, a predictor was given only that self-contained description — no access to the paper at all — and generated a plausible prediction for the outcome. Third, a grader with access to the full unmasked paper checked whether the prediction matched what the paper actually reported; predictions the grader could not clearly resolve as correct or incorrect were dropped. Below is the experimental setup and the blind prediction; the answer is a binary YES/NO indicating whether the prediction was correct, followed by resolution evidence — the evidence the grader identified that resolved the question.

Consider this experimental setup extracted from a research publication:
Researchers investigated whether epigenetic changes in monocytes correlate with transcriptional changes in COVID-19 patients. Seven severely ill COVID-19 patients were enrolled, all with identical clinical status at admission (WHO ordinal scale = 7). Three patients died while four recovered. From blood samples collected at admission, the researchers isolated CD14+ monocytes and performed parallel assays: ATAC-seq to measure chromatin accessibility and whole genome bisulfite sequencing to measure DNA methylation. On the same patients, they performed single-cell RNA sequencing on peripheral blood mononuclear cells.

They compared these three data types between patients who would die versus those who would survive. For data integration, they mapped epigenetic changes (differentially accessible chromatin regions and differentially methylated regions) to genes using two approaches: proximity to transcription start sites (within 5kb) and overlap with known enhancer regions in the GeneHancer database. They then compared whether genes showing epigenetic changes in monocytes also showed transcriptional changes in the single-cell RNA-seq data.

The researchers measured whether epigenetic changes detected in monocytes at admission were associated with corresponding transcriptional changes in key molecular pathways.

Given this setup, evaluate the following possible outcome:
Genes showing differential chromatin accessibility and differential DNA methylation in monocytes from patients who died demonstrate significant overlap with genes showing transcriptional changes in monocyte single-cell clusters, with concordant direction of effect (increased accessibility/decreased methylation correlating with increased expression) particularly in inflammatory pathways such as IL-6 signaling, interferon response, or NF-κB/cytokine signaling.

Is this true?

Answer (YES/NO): NO